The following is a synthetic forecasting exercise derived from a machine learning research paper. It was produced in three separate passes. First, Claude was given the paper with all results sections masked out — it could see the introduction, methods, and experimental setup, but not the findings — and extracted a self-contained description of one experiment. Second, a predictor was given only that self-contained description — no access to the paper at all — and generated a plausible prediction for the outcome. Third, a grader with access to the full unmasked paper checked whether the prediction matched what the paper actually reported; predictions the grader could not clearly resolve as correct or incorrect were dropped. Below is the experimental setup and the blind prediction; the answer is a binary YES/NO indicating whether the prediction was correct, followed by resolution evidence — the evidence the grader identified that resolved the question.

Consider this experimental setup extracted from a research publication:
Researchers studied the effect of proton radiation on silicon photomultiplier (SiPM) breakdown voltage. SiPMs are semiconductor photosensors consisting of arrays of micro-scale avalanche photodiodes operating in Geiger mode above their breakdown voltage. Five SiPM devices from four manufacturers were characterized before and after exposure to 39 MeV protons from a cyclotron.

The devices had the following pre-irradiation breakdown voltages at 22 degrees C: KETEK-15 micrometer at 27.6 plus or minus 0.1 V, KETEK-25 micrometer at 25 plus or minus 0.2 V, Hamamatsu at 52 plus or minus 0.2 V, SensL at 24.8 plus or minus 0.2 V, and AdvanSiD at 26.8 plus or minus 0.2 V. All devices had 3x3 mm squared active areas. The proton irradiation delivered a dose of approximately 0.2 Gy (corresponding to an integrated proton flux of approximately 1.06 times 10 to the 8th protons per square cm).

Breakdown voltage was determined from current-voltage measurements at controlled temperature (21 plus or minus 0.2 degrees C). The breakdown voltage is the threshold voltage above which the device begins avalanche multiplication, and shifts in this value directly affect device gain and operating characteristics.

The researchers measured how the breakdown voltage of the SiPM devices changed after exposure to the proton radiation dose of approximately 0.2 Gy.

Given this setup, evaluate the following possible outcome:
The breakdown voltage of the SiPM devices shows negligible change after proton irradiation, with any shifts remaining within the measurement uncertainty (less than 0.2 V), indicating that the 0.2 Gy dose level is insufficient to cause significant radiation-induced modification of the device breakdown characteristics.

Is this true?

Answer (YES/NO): NO